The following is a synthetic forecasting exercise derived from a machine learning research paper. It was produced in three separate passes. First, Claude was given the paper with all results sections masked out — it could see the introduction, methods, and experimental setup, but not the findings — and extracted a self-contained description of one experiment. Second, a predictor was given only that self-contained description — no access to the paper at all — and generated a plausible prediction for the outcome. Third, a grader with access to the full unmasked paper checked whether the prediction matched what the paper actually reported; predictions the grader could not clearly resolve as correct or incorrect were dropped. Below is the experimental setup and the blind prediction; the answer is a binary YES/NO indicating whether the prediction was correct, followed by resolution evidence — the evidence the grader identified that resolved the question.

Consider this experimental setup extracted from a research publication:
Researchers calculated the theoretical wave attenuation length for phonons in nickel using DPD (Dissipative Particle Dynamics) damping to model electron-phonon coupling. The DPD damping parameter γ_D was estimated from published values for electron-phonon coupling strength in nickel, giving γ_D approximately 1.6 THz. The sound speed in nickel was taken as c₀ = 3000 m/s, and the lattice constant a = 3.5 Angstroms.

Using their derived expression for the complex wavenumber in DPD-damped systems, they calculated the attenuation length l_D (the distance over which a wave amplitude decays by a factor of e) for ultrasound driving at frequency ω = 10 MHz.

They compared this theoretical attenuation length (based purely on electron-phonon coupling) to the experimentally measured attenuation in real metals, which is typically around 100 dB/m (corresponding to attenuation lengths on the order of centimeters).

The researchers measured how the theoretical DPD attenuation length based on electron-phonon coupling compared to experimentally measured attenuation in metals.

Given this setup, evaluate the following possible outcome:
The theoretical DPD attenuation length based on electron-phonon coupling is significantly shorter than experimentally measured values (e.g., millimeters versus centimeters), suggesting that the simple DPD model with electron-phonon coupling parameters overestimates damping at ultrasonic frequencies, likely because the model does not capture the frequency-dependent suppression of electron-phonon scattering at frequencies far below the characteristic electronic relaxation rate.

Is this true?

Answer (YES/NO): NO